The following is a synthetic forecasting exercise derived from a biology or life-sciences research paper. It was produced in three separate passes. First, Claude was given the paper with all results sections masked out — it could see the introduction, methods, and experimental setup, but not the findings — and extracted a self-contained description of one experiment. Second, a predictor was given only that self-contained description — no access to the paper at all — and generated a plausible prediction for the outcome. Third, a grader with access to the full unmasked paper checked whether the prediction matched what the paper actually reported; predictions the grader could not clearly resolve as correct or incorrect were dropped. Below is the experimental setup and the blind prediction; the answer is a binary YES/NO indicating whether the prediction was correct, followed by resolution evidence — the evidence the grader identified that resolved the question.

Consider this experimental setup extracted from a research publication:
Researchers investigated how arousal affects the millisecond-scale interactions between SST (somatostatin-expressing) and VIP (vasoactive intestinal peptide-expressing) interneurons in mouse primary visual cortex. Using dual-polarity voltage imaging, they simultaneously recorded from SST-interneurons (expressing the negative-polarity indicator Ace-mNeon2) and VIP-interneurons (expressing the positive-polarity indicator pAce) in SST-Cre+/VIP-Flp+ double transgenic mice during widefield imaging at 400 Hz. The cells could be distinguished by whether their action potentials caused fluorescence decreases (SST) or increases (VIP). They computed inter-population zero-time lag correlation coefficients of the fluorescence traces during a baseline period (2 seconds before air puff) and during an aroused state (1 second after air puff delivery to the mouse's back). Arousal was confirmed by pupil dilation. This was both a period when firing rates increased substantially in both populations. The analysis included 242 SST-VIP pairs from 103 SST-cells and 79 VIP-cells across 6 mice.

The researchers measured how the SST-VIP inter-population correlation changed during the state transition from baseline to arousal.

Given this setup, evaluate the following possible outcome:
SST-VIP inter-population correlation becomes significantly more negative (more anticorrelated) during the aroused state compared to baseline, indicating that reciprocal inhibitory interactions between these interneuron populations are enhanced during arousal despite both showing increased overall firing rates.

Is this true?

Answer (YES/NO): YES